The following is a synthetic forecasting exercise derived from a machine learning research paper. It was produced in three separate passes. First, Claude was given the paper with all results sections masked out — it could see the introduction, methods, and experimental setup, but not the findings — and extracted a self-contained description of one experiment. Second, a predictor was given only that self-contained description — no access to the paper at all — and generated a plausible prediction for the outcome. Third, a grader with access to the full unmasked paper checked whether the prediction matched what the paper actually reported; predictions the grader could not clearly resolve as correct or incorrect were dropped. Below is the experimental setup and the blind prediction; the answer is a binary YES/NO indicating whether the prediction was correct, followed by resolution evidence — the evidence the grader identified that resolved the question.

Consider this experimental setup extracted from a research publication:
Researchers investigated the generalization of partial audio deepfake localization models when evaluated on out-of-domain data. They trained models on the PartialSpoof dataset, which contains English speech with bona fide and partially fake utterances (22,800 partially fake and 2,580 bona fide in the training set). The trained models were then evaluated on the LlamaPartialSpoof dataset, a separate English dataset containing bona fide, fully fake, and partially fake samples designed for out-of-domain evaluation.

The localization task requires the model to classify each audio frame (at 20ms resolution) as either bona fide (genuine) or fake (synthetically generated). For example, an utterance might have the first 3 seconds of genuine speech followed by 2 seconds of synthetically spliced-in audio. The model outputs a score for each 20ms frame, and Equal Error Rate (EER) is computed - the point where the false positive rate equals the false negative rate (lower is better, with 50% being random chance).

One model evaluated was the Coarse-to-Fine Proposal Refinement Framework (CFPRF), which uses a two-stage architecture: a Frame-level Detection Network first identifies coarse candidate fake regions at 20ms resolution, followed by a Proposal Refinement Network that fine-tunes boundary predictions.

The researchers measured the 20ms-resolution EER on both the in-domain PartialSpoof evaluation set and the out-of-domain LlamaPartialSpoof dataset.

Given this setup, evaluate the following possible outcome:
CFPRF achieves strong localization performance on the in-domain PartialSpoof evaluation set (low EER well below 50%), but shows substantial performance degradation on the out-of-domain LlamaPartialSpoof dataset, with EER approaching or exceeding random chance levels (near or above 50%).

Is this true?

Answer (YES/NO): NO